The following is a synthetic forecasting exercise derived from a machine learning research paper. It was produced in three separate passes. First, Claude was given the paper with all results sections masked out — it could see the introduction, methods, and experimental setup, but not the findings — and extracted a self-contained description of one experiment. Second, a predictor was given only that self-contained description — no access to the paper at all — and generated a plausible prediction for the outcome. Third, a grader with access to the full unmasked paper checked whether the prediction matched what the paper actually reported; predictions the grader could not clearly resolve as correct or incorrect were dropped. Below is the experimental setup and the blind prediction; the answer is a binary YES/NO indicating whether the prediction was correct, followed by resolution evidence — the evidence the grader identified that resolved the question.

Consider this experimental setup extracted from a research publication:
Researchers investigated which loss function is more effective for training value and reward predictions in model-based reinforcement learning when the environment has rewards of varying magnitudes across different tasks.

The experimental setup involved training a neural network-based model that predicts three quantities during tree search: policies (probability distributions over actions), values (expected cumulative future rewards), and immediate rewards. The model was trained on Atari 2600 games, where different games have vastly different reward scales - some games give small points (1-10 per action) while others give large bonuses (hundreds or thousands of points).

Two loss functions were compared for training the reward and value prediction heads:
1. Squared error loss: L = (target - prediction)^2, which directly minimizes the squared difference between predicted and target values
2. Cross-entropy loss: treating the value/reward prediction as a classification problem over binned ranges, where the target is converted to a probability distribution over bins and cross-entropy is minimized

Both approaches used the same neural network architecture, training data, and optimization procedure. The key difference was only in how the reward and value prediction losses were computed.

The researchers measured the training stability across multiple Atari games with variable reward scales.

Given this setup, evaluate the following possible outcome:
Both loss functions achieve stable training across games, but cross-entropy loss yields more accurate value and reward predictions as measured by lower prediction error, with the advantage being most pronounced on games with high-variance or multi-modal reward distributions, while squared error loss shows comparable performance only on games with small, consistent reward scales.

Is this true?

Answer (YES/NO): NO